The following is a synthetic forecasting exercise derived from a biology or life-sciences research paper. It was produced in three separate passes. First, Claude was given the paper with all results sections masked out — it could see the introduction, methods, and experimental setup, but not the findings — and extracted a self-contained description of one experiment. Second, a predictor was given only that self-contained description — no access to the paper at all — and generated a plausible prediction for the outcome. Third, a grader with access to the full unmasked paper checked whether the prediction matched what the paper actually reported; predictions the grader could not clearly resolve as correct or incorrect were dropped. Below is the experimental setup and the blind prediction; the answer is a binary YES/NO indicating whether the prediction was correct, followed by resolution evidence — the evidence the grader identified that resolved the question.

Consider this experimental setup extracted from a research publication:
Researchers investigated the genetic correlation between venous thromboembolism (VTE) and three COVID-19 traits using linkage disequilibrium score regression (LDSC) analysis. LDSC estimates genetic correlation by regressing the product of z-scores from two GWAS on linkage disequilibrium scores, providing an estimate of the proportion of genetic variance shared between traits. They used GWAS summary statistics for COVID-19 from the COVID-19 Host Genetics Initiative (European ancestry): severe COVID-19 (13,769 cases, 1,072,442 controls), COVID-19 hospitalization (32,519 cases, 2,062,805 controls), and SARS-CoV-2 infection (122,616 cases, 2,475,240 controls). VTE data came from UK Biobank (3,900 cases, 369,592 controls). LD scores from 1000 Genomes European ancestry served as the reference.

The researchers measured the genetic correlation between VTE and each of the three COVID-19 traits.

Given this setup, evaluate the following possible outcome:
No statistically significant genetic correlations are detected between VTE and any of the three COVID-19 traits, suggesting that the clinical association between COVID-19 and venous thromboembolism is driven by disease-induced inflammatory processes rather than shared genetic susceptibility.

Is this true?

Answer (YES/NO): NO